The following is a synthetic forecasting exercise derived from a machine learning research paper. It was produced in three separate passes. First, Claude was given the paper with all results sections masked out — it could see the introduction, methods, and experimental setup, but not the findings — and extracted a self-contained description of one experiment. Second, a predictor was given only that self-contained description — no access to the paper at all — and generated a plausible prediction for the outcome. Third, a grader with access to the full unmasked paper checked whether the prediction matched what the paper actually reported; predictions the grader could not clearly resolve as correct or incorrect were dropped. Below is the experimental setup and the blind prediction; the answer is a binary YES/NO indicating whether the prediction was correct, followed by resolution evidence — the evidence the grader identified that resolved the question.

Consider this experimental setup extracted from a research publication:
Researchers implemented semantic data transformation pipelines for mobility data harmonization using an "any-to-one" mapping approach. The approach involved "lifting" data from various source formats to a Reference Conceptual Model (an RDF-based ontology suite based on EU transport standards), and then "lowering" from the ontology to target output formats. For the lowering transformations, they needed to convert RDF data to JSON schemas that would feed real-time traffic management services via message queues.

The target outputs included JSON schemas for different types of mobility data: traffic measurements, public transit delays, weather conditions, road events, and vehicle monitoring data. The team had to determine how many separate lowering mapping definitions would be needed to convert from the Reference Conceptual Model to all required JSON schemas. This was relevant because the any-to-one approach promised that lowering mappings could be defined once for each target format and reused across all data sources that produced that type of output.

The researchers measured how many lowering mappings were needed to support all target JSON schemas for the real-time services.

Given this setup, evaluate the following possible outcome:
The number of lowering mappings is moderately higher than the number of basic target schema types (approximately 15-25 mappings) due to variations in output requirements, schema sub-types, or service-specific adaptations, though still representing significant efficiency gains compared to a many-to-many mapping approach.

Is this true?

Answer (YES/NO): NO